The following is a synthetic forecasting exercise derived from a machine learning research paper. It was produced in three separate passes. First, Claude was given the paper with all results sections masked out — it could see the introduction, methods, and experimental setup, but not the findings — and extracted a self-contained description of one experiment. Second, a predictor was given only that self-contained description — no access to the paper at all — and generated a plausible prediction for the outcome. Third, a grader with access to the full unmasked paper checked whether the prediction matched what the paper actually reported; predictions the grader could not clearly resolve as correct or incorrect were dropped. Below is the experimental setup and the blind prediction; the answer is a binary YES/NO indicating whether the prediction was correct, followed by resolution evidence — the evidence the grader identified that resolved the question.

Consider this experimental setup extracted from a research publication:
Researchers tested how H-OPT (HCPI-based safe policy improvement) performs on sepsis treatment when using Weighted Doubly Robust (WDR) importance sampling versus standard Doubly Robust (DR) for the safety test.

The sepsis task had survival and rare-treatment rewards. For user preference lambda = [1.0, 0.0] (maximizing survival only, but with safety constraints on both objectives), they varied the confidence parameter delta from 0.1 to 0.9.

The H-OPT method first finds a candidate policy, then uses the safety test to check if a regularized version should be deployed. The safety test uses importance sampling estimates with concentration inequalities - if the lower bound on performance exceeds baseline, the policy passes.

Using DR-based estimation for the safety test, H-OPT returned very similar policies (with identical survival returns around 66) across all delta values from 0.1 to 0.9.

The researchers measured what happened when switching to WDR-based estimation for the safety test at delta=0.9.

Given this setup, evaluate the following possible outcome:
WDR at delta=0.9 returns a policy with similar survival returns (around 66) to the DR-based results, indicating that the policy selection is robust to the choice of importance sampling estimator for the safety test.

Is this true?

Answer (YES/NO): NO